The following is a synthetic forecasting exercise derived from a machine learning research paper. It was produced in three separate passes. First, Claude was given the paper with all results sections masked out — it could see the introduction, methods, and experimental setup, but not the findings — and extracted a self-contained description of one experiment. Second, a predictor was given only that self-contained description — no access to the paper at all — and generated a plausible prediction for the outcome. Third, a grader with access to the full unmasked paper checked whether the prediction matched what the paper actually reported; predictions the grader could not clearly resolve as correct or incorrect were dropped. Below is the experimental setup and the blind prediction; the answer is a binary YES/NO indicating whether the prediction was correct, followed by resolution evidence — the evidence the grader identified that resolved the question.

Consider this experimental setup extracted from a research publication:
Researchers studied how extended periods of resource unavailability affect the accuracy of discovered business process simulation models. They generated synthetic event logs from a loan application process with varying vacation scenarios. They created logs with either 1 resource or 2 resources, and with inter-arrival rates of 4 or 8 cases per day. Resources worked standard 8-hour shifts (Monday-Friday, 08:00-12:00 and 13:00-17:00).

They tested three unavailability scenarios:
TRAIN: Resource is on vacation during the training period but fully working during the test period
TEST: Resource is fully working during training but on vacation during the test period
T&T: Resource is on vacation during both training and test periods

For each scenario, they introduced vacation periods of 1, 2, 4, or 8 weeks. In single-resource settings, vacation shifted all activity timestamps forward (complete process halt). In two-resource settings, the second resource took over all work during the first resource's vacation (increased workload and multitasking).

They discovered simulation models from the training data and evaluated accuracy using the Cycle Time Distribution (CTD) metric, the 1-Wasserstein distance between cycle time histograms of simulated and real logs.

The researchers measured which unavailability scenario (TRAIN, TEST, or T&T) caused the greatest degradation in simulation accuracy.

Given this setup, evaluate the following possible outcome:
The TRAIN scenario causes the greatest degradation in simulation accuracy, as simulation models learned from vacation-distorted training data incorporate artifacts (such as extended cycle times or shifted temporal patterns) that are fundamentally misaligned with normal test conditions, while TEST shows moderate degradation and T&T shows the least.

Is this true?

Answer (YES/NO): NO